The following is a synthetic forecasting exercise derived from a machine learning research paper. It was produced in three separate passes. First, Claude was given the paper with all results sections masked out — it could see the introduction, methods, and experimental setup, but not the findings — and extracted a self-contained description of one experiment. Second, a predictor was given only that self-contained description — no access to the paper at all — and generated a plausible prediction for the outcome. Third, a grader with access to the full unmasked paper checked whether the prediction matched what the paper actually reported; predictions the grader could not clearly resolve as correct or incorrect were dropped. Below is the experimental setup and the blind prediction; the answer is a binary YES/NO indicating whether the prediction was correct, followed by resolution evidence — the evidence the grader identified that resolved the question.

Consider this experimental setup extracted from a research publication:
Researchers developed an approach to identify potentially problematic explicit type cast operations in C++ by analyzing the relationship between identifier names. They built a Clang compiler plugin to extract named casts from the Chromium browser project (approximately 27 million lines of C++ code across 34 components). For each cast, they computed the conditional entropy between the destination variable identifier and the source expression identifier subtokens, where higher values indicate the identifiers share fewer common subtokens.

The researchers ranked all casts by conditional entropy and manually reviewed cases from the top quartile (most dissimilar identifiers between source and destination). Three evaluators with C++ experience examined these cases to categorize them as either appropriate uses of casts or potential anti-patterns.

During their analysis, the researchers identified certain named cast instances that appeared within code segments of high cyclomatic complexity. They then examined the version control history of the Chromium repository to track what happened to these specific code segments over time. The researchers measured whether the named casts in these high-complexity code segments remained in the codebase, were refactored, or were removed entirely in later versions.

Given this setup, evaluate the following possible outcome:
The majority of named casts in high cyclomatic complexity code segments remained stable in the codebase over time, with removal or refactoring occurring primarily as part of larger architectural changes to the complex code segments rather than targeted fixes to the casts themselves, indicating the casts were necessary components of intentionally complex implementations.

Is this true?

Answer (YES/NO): NO